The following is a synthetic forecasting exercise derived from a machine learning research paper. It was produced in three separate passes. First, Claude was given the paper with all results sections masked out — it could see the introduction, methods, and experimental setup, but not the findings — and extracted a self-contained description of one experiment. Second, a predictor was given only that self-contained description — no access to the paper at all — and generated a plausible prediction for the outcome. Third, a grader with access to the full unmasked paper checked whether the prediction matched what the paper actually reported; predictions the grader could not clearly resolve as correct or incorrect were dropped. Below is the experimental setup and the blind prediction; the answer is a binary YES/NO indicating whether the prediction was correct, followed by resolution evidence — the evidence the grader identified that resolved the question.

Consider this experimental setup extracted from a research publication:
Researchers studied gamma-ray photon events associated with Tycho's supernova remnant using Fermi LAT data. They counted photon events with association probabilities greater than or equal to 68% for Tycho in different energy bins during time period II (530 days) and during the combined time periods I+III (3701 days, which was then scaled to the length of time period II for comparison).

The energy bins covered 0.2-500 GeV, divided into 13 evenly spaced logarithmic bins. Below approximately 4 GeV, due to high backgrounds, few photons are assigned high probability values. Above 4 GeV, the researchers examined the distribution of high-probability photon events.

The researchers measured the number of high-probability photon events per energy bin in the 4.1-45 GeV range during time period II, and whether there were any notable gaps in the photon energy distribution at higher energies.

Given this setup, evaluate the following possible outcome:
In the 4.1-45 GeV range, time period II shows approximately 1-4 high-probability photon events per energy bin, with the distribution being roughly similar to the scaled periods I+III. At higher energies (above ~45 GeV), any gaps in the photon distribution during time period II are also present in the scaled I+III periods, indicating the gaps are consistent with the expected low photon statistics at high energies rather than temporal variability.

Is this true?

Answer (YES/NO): NO